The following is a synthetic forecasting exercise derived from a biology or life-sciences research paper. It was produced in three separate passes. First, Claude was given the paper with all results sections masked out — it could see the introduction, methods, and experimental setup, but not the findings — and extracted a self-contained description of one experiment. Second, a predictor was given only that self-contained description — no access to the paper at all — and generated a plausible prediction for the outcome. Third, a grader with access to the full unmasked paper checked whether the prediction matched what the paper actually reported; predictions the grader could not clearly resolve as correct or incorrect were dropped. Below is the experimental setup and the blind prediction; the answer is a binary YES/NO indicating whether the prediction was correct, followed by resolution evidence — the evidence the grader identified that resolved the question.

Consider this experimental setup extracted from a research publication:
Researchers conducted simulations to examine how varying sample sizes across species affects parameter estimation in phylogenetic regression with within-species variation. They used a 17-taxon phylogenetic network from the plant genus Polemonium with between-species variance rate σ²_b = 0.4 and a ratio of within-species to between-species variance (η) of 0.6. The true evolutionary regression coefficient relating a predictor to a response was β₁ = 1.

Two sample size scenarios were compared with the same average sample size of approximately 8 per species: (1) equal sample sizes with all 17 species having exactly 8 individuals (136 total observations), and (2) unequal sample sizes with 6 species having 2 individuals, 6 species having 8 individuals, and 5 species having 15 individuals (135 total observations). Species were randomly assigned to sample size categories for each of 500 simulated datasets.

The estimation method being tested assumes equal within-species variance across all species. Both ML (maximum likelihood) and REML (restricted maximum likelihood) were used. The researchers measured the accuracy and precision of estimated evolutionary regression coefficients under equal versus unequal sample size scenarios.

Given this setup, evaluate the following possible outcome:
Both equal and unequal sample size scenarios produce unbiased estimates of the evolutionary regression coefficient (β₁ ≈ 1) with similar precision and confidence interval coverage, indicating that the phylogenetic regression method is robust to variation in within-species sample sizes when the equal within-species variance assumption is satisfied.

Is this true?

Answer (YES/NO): YES